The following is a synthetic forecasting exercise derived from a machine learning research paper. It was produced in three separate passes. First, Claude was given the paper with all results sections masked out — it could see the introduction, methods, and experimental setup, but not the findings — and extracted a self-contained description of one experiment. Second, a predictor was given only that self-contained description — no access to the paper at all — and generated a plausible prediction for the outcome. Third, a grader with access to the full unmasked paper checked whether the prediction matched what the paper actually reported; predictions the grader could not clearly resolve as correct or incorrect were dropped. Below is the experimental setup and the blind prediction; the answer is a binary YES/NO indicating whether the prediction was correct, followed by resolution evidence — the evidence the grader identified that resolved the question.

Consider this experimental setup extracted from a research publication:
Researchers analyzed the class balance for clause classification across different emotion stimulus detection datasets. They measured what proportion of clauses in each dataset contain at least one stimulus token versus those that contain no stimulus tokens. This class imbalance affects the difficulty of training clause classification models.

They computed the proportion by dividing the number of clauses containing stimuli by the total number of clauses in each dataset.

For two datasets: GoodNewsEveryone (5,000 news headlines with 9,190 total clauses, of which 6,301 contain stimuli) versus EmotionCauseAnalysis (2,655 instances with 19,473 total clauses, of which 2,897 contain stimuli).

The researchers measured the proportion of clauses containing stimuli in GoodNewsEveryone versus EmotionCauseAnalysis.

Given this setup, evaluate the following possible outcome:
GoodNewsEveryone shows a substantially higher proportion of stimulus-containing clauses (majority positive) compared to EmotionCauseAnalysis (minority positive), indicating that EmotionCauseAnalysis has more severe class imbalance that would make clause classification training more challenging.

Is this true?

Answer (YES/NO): YES